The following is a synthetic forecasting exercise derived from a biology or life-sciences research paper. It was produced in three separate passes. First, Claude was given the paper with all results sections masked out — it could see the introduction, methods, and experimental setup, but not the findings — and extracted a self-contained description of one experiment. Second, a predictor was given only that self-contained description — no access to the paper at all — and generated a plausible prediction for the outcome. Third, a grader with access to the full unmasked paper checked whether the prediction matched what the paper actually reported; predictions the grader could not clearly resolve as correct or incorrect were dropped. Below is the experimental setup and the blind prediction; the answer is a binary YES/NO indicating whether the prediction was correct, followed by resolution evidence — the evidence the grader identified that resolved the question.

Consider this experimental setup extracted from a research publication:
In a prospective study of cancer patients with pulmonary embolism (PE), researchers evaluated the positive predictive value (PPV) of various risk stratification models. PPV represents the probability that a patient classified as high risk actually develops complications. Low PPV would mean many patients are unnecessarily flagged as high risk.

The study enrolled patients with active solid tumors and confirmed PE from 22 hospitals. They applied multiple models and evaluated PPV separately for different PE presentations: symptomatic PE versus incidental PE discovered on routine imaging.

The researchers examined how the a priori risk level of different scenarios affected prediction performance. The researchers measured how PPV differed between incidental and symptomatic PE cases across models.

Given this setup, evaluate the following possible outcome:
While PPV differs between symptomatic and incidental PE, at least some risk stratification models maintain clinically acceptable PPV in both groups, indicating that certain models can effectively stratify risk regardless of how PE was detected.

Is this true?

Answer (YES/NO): NO